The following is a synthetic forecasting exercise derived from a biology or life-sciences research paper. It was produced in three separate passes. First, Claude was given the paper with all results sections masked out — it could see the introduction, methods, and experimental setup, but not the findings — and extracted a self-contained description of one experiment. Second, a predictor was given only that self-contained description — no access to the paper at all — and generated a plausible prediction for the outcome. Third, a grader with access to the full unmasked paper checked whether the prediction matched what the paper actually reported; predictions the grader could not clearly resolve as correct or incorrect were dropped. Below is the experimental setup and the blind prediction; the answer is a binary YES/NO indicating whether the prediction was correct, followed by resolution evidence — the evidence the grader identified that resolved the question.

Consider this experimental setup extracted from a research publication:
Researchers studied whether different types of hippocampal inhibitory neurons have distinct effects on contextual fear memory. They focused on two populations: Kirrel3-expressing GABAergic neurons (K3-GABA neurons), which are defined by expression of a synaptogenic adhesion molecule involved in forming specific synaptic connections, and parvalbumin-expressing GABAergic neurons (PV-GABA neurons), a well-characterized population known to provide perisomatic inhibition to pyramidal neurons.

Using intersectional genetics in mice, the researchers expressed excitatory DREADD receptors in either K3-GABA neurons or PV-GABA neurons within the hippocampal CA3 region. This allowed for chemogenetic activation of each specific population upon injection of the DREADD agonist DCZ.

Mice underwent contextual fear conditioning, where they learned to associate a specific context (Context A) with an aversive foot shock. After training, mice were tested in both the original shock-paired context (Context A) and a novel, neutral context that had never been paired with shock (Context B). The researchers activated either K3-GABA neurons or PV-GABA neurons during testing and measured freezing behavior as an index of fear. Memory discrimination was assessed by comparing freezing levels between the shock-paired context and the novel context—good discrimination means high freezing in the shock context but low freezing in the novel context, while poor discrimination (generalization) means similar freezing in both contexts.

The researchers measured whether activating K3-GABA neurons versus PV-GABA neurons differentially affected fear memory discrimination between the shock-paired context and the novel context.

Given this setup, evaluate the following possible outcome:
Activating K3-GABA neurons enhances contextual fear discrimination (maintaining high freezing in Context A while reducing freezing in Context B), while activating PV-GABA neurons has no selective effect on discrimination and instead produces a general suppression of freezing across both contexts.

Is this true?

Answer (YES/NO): NO